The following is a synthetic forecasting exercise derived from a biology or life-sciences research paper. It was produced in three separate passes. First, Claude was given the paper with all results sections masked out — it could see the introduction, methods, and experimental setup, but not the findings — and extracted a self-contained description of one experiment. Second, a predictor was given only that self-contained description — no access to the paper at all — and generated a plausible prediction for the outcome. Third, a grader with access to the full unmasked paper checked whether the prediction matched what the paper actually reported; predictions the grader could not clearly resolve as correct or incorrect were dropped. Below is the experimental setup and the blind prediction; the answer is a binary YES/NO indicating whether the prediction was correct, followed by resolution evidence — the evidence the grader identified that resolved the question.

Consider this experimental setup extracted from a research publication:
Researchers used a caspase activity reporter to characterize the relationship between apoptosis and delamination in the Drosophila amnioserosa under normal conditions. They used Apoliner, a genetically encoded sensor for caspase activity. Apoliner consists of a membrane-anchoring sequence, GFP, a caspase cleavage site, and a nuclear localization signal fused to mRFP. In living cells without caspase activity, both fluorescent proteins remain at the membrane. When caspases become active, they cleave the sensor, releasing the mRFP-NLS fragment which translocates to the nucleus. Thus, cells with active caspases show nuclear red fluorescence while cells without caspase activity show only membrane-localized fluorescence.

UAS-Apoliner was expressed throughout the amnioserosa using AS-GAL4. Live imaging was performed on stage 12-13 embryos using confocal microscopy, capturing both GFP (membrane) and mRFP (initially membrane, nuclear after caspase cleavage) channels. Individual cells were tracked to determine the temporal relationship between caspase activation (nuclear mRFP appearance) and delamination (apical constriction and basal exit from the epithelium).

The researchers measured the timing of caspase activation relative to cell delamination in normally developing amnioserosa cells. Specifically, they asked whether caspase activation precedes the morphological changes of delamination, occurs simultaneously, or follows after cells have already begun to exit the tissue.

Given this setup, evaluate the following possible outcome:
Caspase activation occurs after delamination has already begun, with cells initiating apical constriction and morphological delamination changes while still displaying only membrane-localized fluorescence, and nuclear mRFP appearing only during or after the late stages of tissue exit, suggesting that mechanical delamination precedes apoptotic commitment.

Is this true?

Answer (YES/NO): NO